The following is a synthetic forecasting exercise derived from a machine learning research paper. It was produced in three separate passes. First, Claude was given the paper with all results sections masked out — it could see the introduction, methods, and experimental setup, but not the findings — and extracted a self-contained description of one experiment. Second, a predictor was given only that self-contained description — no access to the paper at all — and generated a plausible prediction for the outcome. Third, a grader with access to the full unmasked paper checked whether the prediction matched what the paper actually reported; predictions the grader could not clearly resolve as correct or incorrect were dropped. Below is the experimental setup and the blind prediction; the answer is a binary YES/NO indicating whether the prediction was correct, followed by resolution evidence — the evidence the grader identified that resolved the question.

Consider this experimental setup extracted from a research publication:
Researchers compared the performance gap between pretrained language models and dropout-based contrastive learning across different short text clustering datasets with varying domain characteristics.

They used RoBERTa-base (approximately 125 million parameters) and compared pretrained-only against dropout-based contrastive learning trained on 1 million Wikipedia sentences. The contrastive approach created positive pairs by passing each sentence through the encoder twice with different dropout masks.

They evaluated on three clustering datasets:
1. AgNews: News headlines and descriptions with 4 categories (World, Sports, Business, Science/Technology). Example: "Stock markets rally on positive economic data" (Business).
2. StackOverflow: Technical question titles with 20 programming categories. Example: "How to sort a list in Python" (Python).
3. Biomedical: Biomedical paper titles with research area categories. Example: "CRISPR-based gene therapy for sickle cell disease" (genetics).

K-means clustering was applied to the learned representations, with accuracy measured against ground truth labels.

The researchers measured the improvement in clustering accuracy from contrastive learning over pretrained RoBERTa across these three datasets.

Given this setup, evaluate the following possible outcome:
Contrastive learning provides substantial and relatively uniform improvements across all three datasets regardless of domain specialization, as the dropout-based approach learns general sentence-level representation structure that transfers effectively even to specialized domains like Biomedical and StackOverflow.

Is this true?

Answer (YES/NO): NO